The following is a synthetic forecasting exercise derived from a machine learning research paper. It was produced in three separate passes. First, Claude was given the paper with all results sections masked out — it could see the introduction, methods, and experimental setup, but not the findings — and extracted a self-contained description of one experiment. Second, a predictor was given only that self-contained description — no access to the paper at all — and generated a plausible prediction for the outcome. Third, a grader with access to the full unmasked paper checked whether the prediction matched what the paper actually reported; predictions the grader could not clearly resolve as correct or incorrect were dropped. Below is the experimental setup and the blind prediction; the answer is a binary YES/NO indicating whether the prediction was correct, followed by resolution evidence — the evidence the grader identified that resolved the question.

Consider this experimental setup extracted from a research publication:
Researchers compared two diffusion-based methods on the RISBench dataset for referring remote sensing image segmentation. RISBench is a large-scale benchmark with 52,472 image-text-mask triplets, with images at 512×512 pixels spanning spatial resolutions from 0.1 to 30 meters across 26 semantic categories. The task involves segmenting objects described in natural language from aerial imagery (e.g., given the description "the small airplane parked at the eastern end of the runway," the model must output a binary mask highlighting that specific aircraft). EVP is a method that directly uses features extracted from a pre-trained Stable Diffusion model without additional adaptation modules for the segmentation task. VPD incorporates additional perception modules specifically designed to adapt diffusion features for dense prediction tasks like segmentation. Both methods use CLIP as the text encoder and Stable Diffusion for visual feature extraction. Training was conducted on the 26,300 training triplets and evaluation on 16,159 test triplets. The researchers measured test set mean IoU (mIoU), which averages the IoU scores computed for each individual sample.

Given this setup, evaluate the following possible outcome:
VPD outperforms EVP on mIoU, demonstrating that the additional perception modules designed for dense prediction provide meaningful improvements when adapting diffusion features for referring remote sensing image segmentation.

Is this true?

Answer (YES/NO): YES